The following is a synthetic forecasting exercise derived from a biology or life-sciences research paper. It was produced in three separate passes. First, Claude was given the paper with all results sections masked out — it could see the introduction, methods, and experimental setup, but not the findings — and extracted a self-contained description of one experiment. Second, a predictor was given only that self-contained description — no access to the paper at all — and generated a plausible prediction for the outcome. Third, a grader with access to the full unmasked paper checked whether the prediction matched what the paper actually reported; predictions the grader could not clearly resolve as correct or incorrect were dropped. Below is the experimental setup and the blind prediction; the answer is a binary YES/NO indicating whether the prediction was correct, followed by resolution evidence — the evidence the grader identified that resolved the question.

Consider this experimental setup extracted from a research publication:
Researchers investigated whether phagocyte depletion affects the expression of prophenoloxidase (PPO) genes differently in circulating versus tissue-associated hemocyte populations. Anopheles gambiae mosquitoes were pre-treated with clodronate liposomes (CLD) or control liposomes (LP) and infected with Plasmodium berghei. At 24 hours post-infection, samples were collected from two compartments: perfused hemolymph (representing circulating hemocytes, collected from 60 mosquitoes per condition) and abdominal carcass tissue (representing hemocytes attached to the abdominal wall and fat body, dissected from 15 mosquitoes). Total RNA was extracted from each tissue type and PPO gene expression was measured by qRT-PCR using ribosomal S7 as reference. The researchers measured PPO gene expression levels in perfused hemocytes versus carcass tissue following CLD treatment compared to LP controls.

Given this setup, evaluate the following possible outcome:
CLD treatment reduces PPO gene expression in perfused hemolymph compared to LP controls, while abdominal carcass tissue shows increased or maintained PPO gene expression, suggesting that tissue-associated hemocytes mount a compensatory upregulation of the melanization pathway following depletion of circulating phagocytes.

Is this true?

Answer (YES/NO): NO